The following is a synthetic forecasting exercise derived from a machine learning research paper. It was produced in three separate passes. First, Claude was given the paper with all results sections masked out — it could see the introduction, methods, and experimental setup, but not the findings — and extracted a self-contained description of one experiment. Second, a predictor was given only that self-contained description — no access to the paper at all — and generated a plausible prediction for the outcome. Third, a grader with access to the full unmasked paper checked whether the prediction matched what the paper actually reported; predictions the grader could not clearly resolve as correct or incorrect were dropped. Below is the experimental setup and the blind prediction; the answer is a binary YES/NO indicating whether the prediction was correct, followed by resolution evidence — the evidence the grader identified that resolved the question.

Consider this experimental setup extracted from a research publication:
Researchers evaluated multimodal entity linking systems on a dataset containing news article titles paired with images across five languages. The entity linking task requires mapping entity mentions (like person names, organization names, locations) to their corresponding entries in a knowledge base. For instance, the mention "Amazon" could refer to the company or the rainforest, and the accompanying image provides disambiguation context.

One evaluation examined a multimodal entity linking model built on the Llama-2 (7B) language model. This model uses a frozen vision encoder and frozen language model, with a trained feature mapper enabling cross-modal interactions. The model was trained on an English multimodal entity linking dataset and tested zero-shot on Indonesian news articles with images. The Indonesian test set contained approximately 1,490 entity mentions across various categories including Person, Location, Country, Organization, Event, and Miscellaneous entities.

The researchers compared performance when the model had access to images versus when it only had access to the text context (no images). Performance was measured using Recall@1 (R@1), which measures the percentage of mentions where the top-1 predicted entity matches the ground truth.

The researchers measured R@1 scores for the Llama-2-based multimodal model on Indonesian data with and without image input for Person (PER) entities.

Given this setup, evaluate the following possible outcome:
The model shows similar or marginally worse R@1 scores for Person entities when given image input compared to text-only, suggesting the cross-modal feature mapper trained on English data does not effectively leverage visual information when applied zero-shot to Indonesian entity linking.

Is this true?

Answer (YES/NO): NO